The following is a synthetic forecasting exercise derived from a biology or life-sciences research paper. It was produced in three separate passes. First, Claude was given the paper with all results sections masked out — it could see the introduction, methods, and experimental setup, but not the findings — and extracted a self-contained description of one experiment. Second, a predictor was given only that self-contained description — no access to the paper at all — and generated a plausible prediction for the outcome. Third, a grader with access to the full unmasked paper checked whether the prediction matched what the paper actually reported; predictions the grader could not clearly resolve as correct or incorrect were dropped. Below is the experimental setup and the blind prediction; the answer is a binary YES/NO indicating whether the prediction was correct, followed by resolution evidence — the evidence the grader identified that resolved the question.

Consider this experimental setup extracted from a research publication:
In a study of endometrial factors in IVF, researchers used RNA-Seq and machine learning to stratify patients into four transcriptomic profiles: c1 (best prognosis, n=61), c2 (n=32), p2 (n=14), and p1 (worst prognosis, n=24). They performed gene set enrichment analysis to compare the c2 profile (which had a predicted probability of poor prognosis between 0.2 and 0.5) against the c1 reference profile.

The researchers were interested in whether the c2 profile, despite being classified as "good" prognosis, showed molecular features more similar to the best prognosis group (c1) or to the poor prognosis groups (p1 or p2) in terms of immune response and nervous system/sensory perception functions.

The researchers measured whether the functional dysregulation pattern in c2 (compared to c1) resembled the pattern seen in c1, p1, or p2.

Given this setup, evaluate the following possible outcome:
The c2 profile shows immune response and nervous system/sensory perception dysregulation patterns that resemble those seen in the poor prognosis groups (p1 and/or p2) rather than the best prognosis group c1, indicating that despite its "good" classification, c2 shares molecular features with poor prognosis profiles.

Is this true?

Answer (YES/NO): YES